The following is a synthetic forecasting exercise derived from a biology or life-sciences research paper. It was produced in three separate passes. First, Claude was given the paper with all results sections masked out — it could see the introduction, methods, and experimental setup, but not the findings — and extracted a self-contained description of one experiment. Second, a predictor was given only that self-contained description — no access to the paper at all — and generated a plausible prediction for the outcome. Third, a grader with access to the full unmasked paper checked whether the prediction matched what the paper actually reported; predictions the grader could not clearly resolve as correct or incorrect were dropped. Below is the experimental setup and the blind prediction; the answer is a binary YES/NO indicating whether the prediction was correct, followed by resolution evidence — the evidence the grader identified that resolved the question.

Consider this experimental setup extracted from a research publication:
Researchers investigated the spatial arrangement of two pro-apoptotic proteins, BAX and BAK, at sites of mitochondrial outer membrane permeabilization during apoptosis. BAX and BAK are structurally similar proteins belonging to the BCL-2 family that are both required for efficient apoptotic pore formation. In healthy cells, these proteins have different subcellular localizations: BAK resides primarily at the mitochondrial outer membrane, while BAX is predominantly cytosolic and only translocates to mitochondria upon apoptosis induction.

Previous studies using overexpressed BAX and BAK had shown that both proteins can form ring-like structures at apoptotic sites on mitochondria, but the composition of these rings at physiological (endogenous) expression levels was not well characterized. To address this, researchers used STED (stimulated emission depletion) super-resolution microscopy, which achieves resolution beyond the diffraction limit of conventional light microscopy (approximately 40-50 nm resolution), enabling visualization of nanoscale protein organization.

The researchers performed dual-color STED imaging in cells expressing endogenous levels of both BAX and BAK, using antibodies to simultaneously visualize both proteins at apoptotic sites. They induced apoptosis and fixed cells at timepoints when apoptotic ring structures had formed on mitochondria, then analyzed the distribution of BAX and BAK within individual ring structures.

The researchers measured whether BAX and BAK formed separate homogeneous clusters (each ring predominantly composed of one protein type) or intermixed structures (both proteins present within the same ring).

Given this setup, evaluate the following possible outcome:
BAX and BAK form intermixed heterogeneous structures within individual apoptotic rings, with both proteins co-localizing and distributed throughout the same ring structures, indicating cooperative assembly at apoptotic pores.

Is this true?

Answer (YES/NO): YES